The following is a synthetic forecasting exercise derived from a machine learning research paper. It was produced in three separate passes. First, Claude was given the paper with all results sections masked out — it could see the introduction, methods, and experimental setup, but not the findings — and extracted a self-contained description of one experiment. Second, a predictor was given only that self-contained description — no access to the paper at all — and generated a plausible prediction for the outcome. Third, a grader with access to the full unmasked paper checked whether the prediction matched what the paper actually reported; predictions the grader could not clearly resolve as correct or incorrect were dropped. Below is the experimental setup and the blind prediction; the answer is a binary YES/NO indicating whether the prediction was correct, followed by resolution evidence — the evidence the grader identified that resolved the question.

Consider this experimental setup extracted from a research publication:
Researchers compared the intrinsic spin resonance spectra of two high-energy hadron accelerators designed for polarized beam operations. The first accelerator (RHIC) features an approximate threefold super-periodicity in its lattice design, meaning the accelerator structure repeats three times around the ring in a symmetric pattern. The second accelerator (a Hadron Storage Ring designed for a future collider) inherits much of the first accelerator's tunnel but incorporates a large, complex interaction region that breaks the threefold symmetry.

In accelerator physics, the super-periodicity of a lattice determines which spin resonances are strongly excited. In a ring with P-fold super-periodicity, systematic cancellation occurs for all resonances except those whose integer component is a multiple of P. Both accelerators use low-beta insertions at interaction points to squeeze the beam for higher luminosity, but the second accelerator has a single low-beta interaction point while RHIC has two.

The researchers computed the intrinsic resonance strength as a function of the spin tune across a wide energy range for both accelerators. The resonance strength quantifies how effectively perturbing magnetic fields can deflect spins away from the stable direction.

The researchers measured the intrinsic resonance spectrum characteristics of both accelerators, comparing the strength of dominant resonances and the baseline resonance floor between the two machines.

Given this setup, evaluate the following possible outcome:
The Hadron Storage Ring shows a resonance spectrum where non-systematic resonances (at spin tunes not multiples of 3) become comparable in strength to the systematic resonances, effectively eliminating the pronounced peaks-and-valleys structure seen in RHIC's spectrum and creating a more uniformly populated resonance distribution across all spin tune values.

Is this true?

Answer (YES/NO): NO